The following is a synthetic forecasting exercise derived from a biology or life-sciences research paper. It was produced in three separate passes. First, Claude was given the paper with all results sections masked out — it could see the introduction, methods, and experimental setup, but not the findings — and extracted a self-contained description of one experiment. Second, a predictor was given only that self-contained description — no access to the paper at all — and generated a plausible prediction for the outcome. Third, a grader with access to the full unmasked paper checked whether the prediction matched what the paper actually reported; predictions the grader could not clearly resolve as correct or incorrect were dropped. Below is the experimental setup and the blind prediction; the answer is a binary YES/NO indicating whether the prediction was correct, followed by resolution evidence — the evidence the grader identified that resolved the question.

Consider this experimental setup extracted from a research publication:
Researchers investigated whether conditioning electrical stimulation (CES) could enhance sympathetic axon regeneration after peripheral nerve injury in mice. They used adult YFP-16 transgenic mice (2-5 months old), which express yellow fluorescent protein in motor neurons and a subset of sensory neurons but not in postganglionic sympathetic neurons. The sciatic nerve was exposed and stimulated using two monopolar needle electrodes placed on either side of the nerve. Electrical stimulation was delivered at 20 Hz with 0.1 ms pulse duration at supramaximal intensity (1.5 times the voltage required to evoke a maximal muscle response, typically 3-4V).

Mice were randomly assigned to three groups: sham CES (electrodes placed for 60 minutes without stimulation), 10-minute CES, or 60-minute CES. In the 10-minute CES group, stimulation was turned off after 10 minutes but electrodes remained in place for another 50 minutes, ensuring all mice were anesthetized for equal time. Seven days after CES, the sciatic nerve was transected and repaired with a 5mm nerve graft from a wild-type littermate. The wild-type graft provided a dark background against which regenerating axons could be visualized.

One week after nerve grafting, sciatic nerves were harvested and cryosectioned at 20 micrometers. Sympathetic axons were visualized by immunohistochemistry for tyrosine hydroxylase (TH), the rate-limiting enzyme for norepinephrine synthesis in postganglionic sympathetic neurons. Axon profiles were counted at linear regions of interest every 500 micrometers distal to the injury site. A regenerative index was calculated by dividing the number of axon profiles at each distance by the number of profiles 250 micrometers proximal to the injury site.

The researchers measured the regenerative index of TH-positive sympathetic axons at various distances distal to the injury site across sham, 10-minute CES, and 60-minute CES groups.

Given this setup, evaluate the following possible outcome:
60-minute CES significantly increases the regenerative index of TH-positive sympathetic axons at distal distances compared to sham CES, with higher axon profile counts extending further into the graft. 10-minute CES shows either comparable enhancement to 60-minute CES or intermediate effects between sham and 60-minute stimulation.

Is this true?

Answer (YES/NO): NO